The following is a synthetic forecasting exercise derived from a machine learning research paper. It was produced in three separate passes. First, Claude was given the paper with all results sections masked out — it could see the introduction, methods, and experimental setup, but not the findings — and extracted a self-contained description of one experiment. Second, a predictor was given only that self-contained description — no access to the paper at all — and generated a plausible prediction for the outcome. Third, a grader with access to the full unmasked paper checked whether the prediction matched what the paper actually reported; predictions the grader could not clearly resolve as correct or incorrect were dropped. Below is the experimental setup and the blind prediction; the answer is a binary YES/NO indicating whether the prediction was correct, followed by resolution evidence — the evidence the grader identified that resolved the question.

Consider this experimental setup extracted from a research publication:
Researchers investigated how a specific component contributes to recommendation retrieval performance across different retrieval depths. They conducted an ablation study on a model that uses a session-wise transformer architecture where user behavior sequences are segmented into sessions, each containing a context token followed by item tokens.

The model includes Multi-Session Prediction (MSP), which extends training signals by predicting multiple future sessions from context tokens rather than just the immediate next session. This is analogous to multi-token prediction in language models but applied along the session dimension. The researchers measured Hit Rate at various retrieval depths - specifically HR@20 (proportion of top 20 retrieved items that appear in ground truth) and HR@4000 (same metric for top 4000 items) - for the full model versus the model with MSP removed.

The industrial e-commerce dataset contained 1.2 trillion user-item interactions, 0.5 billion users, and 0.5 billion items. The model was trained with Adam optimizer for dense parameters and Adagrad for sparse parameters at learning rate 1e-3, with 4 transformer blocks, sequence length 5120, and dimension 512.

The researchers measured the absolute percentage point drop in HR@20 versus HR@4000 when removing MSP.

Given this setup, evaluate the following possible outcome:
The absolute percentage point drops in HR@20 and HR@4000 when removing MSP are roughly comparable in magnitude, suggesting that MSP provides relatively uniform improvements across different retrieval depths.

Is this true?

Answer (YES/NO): NO